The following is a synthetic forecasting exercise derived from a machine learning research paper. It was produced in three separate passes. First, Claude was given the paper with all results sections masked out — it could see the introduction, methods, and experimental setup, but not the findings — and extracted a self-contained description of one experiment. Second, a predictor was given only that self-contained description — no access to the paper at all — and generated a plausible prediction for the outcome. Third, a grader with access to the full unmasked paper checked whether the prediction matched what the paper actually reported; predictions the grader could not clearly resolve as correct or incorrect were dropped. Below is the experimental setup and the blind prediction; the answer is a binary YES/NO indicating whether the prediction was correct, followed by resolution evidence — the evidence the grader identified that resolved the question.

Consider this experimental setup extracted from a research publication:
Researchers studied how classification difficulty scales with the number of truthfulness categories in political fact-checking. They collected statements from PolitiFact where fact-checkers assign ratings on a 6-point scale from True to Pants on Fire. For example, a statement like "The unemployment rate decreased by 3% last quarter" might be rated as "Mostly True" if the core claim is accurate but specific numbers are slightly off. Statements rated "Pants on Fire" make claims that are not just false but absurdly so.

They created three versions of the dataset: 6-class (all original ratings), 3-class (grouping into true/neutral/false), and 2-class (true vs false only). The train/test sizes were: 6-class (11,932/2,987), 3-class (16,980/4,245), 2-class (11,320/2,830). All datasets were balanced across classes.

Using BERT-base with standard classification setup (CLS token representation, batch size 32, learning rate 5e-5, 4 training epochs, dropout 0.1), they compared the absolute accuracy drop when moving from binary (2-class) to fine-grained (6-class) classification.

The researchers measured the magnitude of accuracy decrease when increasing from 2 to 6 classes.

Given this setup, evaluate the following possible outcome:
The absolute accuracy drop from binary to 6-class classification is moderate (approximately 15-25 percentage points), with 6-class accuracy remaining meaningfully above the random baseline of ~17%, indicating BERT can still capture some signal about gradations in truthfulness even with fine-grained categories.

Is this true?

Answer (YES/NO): NO